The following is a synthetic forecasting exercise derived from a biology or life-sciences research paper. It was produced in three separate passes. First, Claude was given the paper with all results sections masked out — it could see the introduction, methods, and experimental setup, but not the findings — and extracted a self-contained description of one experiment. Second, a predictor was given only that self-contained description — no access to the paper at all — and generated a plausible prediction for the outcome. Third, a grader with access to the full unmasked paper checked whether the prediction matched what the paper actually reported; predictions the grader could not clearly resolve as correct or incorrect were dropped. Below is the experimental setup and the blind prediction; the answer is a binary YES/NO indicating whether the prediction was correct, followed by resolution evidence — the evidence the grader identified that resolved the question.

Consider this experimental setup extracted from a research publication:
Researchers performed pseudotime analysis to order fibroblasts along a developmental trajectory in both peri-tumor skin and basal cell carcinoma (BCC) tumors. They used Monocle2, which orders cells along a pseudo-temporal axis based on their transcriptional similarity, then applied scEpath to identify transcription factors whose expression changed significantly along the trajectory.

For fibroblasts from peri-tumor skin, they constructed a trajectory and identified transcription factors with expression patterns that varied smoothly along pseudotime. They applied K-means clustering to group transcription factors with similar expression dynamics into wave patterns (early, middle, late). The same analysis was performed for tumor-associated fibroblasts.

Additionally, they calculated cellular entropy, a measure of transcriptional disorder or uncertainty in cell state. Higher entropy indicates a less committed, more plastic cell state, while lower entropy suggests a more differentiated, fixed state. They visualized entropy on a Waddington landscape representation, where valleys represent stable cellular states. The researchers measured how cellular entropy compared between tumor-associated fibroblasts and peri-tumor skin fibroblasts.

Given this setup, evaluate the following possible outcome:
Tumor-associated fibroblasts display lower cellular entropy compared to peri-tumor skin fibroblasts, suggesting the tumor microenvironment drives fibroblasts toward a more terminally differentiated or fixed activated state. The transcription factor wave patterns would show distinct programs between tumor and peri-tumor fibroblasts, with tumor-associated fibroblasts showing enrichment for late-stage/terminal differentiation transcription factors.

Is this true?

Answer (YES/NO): YES